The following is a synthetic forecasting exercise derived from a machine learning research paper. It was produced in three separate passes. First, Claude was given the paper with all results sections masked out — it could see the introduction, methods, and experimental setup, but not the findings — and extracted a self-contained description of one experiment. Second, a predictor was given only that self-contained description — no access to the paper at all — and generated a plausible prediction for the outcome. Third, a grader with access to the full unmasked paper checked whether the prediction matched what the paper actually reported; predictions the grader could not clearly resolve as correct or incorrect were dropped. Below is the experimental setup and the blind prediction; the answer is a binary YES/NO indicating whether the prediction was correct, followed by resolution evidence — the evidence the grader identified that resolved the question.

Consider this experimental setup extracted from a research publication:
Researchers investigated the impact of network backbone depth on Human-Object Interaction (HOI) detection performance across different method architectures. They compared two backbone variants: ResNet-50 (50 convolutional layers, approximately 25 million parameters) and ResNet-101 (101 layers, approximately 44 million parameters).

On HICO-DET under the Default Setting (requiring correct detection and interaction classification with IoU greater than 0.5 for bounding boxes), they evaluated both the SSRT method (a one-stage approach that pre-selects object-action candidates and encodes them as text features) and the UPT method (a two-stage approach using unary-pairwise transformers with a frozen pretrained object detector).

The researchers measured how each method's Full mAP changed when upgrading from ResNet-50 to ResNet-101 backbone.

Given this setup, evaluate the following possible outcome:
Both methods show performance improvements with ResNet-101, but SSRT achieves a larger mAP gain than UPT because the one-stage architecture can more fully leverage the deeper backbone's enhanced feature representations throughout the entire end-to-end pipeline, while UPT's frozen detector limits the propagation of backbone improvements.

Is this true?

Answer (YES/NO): YES